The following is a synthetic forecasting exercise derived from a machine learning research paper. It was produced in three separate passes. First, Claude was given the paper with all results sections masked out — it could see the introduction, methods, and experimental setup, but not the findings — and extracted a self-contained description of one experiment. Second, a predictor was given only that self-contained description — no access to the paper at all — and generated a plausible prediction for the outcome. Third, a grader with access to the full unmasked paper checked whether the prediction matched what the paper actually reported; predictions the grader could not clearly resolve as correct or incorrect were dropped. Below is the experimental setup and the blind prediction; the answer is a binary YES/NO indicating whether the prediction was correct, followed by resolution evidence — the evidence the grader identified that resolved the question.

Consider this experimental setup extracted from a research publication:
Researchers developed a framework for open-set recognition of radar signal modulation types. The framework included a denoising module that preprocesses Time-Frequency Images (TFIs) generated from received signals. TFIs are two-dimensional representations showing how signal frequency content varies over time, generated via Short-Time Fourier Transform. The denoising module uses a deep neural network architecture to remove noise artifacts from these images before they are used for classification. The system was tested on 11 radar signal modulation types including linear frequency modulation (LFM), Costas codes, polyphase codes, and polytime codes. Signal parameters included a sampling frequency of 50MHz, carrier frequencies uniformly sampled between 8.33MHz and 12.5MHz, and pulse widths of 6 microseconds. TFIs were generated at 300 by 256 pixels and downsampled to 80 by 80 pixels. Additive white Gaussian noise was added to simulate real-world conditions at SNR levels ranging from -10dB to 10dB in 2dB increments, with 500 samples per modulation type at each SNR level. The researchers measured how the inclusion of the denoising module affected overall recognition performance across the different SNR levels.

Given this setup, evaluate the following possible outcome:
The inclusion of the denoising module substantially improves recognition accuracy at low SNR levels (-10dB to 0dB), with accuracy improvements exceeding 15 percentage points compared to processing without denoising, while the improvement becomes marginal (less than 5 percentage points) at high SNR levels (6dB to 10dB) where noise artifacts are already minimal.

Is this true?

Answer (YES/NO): NO